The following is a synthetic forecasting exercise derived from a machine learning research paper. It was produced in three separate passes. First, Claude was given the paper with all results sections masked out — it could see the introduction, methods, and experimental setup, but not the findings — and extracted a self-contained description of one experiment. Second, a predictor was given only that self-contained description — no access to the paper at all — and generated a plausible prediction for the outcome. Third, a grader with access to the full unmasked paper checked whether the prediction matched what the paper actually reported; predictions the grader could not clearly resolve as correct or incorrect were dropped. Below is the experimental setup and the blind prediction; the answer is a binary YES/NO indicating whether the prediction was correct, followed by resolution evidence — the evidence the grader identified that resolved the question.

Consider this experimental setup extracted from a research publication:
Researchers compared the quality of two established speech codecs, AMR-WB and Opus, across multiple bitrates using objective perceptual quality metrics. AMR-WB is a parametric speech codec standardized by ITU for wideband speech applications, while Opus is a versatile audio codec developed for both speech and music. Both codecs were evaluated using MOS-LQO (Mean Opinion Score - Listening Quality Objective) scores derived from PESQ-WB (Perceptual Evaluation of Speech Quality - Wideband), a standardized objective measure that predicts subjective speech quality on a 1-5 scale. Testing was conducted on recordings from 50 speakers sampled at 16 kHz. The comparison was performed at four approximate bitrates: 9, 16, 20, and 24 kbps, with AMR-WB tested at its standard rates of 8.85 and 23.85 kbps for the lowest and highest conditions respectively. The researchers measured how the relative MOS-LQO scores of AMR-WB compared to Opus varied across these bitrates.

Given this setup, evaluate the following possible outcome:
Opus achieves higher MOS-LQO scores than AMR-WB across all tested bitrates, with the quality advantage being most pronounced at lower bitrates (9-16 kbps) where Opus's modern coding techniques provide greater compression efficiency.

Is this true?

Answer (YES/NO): NO